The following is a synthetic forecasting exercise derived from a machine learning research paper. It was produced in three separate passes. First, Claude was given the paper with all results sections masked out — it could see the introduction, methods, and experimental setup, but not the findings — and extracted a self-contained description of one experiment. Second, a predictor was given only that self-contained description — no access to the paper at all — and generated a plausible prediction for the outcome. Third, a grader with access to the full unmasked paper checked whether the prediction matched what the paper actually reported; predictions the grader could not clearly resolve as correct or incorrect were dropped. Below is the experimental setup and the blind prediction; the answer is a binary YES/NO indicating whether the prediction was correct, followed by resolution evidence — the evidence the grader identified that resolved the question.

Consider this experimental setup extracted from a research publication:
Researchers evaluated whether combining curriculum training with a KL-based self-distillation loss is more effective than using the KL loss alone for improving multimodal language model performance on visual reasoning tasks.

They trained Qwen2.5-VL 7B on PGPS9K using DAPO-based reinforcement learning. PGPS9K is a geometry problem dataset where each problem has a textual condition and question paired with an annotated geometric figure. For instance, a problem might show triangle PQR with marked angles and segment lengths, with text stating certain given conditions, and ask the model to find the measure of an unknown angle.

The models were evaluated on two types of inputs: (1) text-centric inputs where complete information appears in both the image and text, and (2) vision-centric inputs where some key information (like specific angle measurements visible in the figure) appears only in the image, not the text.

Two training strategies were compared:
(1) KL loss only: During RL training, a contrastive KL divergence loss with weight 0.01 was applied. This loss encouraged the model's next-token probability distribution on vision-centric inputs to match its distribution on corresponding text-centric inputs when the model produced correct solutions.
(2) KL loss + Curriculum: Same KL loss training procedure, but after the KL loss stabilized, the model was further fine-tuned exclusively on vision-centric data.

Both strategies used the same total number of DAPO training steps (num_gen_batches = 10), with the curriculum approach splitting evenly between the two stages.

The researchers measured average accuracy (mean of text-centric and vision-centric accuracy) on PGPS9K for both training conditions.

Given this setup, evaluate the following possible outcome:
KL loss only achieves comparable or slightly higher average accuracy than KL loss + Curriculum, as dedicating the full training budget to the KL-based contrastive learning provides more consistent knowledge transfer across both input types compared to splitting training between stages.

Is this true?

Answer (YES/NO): NO